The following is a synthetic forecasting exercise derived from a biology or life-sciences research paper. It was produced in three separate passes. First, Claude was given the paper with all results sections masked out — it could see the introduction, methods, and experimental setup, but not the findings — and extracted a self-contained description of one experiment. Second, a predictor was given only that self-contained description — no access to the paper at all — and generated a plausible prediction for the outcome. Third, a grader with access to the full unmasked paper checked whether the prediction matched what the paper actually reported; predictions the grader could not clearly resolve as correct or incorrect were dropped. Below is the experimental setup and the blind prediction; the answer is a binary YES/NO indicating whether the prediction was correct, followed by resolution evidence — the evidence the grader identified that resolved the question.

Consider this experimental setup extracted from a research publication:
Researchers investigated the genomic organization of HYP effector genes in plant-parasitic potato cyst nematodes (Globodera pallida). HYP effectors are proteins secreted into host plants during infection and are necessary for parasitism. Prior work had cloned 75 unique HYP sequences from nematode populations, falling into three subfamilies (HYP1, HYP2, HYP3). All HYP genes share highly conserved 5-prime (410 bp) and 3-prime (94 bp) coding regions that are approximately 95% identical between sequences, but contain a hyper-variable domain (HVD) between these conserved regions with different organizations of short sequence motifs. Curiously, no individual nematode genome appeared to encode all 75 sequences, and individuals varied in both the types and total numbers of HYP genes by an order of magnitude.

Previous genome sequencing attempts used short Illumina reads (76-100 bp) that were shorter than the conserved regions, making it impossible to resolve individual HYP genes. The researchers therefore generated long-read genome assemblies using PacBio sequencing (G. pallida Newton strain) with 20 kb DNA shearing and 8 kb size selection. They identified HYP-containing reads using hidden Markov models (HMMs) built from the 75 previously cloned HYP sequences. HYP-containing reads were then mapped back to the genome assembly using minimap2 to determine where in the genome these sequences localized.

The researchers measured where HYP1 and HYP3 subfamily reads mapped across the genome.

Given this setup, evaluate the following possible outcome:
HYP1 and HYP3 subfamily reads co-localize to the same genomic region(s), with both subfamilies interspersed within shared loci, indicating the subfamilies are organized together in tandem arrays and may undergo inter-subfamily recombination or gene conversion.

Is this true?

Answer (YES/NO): NO